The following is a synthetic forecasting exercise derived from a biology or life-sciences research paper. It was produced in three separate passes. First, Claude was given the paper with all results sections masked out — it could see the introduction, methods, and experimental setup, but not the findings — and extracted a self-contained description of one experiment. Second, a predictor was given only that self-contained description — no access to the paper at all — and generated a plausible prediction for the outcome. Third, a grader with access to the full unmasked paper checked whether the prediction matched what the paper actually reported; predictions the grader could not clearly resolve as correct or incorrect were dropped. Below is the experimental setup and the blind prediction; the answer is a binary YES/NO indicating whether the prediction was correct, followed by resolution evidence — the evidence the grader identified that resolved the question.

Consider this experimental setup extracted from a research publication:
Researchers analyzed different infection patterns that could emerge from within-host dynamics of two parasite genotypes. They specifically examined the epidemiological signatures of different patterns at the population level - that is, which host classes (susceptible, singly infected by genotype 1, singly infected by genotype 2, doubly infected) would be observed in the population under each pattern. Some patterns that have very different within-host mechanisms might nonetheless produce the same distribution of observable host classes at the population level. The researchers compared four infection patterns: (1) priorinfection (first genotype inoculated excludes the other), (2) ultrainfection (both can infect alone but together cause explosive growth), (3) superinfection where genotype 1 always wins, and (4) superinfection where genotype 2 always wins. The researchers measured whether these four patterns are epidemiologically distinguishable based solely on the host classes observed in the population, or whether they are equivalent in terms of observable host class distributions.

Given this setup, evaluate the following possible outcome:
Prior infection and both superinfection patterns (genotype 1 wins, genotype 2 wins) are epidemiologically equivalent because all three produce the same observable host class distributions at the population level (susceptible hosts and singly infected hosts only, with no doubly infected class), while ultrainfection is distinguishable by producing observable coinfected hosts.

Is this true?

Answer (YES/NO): NO